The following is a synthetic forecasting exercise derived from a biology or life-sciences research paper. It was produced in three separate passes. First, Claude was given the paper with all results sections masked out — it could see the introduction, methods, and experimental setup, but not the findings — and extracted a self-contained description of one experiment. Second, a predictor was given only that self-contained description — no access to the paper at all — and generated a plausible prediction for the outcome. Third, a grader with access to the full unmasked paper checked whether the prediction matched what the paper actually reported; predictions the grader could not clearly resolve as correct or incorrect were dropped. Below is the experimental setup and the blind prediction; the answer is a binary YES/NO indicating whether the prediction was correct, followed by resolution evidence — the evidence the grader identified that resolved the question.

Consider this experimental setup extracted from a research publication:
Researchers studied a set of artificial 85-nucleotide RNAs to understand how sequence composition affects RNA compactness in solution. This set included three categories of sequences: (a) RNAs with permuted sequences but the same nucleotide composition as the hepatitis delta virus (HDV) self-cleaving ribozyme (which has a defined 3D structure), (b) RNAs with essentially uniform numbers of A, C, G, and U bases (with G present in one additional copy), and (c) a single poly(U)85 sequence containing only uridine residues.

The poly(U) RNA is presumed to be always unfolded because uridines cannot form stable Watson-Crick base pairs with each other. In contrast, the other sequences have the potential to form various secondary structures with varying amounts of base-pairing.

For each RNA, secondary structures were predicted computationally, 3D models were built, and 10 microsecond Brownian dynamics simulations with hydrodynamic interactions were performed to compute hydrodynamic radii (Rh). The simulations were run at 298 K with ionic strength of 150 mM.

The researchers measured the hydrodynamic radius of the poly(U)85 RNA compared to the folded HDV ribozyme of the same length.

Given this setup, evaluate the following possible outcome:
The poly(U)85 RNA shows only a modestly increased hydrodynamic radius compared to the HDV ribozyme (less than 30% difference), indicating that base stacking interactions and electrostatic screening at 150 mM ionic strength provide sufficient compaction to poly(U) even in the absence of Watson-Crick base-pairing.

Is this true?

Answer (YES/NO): NO